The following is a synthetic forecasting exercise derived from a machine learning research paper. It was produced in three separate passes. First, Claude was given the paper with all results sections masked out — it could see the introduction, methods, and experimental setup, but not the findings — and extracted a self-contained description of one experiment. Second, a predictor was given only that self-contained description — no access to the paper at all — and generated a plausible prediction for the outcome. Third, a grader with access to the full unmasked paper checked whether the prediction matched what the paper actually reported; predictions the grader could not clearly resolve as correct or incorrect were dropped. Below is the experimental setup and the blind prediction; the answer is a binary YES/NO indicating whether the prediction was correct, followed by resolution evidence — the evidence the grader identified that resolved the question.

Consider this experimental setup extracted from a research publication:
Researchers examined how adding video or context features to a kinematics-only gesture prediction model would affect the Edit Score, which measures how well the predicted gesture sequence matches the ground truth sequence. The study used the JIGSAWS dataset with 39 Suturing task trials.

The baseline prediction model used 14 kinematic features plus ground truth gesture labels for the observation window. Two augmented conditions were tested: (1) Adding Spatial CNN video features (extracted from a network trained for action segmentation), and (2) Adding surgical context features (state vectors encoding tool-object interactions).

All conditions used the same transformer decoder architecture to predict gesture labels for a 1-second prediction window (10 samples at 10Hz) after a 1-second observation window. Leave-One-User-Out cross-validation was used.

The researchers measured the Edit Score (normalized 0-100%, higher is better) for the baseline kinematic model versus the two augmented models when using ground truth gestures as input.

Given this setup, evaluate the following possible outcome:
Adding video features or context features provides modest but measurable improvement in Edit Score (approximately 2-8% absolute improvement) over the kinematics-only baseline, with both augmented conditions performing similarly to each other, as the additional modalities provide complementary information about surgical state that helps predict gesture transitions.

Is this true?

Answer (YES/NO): YES